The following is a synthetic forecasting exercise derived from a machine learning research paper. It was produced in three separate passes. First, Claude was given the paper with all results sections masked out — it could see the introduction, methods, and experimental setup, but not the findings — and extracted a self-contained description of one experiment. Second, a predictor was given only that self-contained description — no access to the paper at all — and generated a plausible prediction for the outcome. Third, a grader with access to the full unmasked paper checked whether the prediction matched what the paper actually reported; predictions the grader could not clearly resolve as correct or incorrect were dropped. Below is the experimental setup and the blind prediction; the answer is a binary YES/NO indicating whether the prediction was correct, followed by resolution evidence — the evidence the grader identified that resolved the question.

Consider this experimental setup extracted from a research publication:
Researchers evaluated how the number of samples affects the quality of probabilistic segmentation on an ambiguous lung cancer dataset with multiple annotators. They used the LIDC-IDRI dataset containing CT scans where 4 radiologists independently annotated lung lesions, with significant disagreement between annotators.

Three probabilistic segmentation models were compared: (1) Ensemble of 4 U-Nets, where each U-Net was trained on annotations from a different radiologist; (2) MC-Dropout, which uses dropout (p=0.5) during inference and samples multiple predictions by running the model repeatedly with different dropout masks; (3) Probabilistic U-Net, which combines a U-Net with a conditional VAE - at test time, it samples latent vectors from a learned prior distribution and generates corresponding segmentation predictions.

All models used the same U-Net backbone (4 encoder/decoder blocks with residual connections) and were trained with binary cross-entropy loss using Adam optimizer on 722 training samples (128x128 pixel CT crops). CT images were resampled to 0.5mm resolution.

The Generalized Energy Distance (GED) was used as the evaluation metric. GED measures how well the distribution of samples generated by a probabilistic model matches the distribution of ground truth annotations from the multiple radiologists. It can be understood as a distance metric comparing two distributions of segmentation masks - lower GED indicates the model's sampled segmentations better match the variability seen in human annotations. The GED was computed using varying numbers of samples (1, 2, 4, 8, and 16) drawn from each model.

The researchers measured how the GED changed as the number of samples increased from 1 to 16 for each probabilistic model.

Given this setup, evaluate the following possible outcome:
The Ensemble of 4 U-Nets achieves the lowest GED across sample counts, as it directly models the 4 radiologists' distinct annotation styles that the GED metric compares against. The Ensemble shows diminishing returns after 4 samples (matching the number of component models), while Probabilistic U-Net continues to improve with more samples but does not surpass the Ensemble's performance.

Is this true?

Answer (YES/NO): NO